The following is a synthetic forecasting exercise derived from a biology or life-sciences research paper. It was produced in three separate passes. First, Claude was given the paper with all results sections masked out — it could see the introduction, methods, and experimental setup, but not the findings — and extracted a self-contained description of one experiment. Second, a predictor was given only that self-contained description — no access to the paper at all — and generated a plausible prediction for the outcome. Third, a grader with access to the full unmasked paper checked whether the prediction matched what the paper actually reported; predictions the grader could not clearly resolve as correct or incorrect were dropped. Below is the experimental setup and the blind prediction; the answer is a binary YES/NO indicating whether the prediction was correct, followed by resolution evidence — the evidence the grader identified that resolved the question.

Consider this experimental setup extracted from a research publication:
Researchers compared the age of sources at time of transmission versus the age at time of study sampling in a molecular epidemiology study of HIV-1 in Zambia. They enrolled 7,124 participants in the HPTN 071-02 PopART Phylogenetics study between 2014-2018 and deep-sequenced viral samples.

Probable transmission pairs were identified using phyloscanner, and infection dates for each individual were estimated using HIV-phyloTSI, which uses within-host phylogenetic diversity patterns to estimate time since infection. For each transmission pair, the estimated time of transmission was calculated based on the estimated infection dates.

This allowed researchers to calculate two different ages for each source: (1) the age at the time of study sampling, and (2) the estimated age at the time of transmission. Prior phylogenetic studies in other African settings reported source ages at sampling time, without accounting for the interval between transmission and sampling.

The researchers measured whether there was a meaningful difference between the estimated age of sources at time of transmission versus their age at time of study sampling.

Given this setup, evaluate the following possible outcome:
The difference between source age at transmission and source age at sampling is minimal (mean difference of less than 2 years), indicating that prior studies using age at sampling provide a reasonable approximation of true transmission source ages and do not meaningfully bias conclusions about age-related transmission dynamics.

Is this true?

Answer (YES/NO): NO